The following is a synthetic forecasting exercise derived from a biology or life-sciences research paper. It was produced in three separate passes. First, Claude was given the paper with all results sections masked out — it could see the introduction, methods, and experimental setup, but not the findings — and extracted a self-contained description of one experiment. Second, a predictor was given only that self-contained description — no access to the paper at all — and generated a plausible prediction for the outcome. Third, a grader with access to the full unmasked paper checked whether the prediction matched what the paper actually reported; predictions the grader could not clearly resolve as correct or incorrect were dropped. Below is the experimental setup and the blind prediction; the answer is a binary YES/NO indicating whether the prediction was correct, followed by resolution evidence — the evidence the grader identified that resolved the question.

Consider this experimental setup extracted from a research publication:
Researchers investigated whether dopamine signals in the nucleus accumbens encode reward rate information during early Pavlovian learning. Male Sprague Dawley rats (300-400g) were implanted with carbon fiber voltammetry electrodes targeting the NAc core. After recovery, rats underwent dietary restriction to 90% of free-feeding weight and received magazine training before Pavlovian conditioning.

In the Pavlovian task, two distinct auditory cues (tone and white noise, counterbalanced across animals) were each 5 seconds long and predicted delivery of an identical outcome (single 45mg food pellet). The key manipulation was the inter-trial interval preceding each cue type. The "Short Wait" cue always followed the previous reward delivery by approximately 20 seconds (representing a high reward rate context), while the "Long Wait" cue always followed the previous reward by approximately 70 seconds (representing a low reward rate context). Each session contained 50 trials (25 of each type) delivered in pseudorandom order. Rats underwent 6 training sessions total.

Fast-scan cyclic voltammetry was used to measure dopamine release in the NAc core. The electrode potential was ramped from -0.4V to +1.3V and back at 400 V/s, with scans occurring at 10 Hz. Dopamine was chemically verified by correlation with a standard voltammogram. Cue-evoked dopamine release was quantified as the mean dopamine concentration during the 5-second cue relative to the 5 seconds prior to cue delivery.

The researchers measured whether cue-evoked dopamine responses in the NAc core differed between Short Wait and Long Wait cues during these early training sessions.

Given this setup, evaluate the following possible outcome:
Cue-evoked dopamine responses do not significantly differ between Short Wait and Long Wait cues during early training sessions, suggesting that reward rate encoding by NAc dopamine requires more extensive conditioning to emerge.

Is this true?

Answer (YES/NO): YES